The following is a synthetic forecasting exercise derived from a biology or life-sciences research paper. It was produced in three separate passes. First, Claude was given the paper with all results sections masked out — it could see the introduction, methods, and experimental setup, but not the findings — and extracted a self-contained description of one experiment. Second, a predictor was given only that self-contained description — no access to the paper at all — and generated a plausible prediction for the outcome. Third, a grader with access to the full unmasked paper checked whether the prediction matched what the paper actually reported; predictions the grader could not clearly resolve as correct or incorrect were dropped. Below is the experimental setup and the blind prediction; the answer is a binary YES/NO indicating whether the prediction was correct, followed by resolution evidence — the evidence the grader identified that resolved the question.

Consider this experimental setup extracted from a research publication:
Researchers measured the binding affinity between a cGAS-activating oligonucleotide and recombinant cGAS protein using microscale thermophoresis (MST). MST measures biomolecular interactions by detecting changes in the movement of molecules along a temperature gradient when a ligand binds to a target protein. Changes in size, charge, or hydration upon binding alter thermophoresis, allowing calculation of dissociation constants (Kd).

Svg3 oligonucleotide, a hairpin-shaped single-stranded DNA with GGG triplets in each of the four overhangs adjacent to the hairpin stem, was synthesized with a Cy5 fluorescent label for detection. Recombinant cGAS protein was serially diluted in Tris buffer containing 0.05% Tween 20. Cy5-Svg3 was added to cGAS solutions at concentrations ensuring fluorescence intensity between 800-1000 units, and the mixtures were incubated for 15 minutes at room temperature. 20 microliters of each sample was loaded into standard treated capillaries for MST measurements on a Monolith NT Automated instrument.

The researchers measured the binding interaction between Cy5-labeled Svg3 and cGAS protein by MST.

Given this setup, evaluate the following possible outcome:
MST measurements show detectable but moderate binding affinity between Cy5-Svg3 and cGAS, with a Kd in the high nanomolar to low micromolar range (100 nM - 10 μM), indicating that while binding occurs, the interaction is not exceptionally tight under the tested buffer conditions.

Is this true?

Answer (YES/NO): NO